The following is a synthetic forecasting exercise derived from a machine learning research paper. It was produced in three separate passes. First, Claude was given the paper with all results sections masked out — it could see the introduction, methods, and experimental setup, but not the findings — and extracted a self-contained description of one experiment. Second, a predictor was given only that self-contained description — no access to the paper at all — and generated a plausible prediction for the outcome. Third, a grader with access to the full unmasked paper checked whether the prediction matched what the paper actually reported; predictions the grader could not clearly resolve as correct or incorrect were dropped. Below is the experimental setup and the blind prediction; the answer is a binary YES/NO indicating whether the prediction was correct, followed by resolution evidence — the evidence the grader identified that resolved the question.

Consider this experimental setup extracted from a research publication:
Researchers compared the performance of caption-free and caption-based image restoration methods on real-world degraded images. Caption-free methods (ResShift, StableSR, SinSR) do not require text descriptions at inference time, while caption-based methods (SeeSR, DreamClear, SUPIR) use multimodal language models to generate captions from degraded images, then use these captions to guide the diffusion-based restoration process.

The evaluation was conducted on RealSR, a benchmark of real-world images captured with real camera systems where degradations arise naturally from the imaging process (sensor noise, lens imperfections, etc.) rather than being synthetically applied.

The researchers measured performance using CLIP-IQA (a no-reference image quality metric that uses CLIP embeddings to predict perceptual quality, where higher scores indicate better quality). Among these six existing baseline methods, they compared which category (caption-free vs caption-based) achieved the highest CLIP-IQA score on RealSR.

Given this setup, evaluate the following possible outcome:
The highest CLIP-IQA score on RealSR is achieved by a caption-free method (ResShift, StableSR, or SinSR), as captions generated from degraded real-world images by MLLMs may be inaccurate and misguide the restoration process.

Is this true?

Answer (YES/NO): NO